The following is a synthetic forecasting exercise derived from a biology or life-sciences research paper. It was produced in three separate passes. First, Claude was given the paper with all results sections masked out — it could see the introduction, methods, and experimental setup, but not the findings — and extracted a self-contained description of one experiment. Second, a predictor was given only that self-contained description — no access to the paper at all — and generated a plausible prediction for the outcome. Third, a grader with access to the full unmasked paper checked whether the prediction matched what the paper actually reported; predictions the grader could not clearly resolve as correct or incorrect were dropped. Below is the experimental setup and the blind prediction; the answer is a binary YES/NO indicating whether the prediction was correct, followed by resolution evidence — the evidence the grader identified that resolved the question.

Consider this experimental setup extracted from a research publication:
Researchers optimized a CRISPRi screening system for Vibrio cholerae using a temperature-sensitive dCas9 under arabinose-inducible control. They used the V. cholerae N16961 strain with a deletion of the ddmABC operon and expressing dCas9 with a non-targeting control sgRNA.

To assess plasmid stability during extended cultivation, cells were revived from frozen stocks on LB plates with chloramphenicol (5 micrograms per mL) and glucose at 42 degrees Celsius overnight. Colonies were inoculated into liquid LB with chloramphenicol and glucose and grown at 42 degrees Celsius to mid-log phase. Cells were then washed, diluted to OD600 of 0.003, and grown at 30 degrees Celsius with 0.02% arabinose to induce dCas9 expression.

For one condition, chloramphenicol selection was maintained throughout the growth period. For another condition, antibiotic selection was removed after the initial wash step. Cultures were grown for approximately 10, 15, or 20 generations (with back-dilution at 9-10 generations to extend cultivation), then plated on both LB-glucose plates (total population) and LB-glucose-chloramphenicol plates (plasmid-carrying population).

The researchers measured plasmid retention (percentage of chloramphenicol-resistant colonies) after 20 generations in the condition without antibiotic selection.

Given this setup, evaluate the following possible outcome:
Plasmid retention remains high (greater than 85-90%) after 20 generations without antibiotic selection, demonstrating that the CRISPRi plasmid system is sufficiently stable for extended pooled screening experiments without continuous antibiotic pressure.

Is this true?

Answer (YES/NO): NO